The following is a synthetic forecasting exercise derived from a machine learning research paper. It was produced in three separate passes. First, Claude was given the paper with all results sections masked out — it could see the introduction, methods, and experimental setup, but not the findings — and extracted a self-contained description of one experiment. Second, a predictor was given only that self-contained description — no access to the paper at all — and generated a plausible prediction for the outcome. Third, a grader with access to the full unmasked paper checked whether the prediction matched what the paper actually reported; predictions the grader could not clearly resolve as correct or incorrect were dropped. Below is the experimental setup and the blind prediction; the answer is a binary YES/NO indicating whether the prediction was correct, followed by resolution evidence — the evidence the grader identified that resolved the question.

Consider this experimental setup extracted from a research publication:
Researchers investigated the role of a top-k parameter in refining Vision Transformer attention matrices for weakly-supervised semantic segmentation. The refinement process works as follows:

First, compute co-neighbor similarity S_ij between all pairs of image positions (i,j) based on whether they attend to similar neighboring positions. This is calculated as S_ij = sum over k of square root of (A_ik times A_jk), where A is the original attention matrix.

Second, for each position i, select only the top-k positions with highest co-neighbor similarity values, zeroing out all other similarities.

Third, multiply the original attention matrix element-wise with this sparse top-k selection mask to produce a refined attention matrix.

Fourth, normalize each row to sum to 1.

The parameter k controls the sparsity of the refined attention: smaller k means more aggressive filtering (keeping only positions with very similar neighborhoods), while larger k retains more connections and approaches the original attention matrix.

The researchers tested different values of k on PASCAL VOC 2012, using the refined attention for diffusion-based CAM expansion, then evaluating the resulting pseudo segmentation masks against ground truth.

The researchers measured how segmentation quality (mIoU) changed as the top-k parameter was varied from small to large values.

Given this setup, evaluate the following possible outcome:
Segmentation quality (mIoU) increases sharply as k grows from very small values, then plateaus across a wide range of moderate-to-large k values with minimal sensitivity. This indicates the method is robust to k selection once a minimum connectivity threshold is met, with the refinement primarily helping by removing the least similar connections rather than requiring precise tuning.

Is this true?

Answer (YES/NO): YES